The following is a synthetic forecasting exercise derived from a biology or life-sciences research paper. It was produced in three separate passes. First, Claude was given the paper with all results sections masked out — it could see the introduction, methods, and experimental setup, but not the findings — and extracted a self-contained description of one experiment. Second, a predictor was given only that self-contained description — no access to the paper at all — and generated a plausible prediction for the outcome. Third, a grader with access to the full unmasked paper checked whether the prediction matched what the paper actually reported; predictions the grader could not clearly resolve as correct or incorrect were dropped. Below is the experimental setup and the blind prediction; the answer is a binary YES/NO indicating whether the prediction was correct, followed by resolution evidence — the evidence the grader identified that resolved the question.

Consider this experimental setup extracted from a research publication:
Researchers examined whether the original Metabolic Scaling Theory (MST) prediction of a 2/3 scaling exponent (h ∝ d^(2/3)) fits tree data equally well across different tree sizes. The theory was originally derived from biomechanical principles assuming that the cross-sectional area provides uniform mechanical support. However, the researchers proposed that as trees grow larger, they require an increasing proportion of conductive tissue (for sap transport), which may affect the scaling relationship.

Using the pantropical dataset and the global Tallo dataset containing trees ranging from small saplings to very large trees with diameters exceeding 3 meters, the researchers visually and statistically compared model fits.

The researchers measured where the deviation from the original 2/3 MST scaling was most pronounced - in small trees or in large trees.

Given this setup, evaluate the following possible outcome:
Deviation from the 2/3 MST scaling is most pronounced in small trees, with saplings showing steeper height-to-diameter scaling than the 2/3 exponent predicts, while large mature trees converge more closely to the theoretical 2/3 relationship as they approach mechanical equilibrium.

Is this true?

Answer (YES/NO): NO